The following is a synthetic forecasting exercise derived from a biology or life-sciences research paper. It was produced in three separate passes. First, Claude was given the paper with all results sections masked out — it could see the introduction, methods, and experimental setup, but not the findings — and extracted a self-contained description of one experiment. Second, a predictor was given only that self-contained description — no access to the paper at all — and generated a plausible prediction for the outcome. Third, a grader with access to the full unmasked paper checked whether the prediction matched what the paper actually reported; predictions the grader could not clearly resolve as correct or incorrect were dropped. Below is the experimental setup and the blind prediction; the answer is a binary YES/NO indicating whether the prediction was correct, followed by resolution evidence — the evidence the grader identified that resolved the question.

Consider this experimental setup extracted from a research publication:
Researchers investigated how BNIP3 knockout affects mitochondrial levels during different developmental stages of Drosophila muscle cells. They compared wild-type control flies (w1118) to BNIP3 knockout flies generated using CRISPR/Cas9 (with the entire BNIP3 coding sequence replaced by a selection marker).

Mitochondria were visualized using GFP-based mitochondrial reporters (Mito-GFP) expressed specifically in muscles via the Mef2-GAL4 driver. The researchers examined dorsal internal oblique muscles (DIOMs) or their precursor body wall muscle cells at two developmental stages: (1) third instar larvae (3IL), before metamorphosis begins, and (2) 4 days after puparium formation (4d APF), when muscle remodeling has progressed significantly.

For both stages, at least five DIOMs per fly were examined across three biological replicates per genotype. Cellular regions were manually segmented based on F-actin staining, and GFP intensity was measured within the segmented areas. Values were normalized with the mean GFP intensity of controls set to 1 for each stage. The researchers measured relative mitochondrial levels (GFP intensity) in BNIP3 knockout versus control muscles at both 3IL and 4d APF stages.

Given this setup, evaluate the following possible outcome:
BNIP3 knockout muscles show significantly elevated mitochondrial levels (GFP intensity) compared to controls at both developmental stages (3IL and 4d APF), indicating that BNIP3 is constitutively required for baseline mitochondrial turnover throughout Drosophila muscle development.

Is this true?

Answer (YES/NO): NO